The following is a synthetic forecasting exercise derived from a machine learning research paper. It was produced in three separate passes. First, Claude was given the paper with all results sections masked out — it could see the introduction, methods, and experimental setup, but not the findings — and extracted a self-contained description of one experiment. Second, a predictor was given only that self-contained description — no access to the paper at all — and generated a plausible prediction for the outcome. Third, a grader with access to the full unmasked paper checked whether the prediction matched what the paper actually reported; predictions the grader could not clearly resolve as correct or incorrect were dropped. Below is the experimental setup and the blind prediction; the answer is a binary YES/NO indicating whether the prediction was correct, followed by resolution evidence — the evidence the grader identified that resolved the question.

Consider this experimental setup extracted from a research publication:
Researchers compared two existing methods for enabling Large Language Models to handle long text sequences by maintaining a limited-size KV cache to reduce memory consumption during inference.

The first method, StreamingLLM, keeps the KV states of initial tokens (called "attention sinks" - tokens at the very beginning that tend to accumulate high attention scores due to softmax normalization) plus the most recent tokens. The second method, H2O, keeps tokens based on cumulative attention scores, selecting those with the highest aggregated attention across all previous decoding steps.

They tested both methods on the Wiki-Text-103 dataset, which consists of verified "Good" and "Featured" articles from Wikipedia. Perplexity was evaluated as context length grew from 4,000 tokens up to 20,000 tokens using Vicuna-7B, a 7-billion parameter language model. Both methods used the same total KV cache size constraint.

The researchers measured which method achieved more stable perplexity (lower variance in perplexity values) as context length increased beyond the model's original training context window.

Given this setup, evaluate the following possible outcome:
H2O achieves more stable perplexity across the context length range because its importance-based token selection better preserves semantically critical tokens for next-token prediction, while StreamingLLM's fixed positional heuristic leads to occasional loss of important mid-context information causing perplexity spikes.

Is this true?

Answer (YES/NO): NO